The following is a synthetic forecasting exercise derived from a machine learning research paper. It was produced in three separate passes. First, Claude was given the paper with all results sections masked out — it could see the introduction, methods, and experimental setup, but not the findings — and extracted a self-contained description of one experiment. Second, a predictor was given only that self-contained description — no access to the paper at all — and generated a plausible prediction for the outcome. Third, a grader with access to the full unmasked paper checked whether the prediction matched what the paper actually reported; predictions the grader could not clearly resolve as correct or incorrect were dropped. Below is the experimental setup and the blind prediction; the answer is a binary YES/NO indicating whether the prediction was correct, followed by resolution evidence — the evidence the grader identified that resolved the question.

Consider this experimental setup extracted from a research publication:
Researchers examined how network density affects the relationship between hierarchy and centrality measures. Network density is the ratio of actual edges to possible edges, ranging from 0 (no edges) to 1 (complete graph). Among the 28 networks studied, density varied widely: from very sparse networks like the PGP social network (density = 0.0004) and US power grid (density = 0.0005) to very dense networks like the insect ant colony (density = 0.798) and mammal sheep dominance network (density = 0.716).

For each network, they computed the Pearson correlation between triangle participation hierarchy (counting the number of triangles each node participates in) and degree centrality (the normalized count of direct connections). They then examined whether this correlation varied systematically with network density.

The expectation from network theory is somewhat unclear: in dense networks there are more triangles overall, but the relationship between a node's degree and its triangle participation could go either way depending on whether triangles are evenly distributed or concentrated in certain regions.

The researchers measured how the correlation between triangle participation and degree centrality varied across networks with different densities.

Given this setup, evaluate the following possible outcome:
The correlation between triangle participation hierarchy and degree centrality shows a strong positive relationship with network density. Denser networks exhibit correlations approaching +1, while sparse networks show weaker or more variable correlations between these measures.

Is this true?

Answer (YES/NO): NO